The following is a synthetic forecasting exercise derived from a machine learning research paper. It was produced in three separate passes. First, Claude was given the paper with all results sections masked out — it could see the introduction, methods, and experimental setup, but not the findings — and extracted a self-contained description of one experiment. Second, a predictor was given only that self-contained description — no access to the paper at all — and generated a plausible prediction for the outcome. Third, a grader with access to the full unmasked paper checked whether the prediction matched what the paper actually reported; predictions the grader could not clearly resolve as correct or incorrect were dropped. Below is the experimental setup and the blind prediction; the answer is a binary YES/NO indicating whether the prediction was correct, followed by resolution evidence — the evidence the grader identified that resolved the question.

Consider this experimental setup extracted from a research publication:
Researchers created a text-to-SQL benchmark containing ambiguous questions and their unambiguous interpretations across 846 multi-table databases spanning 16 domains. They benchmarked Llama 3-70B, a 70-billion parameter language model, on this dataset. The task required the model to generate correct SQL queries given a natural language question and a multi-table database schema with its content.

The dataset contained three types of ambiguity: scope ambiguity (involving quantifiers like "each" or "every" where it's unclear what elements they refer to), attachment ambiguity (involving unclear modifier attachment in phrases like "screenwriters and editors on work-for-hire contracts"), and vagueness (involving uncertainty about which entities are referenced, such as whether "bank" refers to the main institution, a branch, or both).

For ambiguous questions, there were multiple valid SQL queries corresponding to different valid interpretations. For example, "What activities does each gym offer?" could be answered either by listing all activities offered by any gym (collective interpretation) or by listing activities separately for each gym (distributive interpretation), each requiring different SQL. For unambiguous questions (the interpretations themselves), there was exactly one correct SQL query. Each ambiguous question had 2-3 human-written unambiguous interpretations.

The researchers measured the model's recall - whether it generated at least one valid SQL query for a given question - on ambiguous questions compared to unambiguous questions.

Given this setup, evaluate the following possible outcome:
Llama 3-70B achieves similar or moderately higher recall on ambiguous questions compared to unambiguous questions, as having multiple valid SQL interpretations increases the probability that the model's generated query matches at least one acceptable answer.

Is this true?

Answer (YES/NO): NO